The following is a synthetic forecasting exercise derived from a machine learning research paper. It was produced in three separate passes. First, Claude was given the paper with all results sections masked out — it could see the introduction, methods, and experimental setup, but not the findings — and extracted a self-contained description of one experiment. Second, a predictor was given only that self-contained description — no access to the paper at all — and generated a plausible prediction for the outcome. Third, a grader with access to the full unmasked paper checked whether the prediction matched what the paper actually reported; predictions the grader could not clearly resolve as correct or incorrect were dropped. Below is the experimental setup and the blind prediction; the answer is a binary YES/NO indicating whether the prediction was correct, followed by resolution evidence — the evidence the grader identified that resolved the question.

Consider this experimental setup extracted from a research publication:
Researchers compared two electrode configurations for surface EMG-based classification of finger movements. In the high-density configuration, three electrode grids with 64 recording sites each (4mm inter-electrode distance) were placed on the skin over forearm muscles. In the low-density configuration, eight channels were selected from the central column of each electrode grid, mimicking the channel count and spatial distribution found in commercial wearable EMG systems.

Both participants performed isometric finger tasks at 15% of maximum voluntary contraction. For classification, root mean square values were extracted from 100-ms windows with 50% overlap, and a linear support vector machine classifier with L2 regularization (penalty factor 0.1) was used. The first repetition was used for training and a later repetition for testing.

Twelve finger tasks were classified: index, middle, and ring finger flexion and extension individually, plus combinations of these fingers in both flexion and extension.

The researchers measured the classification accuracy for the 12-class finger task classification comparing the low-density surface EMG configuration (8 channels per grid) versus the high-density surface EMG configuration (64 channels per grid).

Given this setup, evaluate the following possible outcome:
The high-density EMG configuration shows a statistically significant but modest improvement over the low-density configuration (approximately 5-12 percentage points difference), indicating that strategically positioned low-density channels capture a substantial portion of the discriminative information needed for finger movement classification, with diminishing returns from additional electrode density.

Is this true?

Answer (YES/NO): NO